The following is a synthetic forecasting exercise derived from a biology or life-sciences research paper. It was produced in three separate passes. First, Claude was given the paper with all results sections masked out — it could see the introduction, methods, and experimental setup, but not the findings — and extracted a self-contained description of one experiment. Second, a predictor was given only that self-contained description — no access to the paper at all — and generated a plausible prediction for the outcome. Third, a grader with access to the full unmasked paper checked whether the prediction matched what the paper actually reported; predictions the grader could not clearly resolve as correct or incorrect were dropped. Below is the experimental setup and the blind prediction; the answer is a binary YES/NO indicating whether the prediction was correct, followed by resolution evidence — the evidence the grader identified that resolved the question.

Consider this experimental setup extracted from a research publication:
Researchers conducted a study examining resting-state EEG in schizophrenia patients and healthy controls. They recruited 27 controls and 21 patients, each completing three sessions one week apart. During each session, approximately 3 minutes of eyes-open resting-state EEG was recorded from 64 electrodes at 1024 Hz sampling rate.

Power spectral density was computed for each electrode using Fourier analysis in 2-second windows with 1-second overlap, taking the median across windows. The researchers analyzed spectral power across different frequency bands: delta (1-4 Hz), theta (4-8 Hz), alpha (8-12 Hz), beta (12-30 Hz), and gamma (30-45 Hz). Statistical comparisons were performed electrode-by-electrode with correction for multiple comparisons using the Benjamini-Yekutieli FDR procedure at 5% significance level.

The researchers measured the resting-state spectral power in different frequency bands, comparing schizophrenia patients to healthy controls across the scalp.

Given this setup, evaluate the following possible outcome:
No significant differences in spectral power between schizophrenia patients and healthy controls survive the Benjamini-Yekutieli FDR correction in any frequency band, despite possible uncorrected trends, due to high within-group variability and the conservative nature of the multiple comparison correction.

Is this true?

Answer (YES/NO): NO